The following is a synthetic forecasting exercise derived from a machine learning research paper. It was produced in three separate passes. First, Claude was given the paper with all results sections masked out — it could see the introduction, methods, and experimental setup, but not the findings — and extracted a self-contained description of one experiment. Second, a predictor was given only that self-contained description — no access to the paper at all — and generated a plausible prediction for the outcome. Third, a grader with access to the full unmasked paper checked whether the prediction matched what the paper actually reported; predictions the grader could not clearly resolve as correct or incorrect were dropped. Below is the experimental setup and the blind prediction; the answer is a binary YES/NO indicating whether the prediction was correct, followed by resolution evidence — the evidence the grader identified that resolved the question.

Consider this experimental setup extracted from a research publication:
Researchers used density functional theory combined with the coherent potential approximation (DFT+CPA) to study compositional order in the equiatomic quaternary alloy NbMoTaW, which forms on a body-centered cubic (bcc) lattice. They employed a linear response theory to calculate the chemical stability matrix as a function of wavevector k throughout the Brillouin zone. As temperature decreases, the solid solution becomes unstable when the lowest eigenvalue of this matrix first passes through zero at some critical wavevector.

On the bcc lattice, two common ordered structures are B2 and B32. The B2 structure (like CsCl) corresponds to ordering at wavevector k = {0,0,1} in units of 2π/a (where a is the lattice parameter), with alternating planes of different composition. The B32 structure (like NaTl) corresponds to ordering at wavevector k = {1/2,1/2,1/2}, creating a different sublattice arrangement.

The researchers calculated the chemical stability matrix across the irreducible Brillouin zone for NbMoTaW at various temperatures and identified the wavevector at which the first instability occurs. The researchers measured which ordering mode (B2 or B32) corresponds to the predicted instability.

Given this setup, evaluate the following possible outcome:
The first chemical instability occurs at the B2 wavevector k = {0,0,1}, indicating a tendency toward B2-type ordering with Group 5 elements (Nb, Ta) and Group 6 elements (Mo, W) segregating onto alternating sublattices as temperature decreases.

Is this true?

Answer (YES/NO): YES